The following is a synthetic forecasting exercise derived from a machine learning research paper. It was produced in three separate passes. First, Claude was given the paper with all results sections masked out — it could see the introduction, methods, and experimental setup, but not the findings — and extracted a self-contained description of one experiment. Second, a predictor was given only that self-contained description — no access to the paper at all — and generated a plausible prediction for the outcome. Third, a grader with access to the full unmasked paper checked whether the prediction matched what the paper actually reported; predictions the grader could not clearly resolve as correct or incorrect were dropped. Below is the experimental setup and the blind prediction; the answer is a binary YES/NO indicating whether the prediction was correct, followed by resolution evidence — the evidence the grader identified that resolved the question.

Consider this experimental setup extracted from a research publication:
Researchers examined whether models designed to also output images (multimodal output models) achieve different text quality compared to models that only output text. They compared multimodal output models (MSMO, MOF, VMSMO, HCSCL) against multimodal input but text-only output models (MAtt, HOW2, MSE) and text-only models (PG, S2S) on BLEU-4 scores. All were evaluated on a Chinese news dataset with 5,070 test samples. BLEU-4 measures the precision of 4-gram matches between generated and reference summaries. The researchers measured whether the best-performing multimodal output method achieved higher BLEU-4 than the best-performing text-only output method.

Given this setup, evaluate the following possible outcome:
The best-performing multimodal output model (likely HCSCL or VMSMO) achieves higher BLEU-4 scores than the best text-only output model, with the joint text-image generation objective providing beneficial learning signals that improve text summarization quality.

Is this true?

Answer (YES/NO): YES